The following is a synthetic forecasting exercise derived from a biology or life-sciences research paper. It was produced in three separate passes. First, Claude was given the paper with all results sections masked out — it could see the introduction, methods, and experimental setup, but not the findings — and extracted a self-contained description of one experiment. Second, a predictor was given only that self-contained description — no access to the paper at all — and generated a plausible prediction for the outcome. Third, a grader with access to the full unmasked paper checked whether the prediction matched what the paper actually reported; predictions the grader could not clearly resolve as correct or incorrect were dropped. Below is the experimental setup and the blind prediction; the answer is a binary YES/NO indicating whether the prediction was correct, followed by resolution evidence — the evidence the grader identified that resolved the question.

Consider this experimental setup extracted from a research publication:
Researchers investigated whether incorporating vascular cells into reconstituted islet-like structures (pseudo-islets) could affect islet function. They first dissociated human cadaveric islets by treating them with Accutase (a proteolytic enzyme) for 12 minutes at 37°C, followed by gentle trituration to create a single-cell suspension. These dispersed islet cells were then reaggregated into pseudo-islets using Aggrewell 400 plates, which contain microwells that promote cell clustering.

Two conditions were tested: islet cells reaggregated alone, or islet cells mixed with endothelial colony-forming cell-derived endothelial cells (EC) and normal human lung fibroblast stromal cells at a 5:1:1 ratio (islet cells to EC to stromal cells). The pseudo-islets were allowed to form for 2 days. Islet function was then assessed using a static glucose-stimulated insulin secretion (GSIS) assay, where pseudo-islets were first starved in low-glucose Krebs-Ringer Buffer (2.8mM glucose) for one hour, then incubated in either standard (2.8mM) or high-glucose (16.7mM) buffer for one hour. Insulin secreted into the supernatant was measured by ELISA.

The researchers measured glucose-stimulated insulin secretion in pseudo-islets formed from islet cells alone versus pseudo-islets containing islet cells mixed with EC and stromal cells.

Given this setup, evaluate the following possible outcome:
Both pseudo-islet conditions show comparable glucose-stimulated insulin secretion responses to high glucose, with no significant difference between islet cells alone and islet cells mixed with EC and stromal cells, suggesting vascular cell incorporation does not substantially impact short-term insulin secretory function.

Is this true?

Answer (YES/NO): NO